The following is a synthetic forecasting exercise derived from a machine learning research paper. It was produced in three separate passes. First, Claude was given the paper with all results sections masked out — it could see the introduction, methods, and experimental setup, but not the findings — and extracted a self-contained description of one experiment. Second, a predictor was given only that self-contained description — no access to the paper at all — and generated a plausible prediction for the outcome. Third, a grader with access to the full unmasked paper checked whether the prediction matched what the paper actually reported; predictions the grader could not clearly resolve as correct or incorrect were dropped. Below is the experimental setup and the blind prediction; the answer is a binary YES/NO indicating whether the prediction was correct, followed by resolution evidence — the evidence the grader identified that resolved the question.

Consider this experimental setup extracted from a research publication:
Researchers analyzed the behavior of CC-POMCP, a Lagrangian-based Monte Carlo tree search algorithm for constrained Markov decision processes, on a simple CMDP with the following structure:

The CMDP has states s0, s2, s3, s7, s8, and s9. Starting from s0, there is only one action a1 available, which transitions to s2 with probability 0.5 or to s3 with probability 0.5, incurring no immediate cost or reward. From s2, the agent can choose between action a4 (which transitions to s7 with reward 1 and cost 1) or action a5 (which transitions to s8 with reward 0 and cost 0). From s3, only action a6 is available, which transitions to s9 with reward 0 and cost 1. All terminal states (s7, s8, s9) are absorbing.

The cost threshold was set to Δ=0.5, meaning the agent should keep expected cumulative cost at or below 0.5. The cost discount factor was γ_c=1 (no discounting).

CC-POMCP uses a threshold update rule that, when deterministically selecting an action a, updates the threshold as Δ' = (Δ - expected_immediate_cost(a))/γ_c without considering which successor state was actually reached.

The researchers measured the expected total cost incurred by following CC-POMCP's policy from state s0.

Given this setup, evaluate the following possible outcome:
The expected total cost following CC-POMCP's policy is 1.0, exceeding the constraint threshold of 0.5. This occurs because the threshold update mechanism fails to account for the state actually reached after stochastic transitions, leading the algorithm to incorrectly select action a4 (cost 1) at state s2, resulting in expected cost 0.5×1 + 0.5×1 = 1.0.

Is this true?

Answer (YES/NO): NO